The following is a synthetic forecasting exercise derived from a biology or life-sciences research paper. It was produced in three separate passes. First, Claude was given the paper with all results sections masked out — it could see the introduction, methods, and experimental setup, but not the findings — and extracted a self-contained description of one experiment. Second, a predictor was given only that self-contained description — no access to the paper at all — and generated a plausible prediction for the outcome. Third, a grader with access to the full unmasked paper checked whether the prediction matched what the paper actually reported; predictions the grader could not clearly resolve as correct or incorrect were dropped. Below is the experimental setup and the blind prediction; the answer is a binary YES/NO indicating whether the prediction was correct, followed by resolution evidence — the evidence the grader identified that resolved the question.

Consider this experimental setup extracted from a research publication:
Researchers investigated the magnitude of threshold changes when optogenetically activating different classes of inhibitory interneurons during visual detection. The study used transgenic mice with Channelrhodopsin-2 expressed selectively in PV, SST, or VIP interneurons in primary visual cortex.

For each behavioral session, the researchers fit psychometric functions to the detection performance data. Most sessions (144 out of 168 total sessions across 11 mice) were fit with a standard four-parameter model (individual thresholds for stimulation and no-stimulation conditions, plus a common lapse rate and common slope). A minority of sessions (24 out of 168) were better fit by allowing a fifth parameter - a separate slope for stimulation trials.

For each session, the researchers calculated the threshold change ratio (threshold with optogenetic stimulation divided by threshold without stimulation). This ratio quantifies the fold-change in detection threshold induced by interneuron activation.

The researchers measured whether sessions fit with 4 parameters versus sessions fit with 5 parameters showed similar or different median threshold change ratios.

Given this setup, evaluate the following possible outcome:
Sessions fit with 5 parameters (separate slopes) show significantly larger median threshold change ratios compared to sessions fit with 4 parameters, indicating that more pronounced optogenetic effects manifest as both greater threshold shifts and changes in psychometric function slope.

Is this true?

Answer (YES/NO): NO